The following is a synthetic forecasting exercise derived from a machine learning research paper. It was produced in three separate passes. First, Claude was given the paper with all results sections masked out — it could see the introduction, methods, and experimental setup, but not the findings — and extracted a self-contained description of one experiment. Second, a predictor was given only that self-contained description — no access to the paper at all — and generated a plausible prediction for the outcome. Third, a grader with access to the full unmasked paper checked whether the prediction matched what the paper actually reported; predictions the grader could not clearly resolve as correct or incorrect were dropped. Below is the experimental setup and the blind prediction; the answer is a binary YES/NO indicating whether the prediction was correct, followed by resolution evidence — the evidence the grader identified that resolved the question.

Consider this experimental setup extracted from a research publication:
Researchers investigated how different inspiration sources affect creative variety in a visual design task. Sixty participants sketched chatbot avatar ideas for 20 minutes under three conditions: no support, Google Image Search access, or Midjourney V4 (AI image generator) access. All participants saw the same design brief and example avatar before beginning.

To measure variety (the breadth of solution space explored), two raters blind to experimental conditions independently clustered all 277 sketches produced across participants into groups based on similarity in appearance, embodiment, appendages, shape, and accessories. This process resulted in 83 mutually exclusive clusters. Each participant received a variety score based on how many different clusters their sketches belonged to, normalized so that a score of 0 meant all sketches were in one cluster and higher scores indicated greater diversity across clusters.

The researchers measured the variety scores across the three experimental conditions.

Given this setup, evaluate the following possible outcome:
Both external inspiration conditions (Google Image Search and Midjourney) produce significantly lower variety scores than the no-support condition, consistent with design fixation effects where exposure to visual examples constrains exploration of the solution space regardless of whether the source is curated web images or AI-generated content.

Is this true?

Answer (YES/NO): NO